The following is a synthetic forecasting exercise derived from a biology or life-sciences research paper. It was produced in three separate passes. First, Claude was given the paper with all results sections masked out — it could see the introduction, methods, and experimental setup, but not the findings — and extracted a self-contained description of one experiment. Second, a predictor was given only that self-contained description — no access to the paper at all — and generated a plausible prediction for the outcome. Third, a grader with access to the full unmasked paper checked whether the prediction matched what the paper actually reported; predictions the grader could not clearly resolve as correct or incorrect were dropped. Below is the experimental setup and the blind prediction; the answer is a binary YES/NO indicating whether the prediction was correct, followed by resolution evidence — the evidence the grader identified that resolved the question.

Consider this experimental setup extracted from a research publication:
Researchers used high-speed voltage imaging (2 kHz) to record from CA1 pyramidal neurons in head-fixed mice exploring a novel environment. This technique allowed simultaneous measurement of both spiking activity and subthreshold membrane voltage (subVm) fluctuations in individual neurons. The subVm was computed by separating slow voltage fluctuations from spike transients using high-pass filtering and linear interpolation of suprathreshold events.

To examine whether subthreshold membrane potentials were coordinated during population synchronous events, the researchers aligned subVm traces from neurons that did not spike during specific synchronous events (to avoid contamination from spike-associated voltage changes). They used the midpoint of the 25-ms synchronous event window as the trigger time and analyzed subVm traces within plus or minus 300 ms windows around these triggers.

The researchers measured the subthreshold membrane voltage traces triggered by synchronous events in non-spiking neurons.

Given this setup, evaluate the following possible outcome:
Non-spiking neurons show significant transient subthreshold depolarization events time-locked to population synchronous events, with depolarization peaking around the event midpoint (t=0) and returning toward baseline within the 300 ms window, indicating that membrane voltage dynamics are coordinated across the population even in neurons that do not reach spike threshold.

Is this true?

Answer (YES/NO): NO